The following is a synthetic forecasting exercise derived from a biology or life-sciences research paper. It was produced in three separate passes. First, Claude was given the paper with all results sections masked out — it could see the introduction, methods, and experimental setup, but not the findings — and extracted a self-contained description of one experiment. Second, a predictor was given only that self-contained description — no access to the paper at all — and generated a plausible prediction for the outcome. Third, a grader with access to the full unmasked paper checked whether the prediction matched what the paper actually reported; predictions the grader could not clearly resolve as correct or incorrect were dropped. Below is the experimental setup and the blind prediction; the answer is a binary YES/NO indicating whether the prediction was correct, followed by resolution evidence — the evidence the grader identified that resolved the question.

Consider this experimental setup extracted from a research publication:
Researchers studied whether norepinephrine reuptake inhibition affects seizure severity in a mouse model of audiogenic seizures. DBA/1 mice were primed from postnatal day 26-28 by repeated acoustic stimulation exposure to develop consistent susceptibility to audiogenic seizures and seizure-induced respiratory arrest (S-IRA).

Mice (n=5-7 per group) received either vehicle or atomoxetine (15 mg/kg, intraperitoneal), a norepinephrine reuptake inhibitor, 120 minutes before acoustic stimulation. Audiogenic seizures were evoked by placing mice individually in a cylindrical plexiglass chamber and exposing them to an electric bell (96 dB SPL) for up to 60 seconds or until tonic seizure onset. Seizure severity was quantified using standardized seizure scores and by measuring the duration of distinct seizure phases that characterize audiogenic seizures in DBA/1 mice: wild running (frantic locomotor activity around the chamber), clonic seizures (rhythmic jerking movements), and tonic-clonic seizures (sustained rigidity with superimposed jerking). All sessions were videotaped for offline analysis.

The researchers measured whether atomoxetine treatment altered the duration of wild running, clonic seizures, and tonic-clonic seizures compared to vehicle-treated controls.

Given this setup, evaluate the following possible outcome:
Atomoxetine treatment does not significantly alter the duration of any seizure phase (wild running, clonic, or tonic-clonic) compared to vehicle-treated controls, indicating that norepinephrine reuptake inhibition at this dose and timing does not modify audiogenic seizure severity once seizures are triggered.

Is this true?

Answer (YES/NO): YES